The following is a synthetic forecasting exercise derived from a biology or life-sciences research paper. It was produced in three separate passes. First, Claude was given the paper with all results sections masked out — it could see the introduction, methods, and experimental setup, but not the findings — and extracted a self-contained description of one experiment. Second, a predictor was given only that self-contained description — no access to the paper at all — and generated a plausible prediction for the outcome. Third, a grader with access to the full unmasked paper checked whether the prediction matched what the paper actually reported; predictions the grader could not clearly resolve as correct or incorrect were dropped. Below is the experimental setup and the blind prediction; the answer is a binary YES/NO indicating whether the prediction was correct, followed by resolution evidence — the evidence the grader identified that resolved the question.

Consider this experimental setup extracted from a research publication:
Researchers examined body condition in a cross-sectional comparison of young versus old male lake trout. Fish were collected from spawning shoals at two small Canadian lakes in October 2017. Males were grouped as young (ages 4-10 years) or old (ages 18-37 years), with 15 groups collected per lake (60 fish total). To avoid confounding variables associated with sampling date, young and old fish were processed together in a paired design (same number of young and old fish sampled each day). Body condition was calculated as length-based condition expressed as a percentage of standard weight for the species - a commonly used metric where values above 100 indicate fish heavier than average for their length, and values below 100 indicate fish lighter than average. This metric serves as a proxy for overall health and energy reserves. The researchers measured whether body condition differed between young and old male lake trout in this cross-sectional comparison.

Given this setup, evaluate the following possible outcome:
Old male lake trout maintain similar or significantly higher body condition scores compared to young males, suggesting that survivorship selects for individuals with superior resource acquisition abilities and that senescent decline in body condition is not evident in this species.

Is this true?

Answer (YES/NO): YES